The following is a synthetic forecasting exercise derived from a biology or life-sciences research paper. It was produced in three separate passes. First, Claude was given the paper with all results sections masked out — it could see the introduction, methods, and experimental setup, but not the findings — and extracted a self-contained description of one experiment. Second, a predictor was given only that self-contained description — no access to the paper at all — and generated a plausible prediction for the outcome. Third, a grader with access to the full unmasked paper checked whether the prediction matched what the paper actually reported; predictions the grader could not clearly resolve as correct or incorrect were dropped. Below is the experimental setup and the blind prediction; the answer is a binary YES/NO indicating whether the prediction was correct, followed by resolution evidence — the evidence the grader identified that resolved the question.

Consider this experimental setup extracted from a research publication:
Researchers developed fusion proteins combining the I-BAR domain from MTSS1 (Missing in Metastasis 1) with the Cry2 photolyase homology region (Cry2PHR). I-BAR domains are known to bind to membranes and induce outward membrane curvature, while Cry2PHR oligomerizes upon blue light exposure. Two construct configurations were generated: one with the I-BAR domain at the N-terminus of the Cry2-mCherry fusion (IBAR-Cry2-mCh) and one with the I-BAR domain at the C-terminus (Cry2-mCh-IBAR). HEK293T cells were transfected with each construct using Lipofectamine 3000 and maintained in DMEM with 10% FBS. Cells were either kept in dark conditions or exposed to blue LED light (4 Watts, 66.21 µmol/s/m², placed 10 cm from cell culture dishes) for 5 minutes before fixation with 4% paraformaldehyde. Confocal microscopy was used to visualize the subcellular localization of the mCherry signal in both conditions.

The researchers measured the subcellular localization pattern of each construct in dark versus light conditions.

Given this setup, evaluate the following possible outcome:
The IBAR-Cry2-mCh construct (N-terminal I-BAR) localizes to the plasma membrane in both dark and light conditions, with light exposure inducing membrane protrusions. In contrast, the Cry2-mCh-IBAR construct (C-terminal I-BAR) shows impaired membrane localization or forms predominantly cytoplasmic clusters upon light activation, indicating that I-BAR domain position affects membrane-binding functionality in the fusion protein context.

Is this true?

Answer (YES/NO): NO